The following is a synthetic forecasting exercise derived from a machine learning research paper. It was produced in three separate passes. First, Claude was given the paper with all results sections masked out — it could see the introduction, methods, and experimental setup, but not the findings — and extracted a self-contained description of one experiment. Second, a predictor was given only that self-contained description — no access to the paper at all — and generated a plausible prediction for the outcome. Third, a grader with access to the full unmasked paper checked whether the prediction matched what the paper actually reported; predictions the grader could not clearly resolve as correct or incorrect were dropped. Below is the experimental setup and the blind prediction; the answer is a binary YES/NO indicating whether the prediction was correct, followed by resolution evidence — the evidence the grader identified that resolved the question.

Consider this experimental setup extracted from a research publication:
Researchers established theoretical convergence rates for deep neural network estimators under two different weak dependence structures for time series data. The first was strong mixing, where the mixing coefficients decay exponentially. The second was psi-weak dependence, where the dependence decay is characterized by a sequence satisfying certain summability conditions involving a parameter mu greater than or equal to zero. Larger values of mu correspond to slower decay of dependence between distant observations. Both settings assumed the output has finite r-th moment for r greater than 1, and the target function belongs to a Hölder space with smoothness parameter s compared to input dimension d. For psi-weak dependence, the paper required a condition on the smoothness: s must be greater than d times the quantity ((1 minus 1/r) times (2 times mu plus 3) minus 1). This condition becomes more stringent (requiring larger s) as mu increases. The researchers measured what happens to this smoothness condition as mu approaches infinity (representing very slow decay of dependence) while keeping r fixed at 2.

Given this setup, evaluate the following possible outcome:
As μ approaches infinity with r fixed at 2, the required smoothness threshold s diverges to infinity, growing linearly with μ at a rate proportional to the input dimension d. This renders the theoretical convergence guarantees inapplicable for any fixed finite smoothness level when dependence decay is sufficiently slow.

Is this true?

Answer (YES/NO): YES